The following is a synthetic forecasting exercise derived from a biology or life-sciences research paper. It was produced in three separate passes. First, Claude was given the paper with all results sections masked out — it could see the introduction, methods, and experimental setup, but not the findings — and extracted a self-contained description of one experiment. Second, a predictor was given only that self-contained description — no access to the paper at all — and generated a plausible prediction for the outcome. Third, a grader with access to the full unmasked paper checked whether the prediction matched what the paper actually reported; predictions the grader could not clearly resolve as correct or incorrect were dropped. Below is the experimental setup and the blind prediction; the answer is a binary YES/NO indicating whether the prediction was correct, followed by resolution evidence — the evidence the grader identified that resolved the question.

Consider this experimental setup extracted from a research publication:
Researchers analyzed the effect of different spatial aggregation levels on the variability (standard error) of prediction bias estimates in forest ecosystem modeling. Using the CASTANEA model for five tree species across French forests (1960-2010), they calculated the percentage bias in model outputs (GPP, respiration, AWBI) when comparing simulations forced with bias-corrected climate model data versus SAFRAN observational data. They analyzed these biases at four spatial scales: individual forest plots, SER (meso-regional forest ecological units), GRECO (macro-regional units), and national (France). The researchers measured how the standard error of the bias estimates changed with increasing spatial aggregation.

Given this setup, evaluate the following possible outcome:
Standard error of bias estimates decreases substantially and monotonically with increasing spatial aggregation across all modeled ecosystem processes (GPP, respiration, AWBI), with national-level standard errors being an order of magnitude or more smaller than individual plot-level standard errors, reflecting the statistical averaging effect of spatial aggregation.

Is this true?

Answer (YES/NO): NO